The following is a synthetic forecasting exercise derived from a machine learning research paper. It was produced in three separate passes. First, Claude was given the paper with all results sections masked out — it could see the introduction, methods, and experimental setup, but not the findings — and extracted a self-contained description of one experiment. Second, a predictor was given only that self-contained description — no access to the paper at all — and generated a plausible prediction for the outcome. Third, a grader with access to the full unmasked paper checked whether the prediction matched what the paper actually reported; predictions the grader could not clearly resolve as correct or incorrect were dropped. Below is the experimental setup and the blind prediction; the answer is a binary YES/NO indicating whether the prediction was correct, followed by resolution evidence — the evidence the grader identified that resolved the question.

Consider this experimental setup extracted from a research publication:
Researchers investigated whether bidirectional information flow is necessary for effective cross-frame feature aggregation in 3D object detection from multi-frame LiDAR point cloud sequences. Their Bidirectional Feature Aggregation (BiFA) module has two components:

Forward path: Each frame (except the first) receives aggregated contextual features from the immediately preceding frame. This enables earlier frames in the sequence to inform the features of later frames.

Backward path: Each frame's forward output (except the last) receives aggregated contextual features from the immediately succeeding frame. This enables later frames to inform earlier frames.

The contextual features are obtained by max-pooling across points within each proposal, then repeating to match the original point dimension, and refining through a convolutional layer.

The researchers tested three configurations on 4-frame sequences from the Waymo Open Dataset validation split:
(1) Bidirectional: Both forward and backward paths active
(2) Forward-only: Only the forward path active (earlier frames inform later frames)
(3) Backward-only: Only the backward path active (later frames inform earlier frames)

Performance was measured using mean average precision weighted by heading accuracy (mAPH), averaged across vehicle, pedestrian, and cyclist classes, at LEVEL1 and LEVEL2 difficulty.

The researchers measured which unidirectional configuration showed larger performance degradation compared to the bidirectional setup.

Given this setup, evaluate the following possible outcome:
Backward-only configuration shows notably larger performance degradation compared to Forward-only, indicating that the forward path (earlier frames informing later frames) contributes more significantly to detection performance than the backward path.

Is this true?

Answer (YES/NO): YES